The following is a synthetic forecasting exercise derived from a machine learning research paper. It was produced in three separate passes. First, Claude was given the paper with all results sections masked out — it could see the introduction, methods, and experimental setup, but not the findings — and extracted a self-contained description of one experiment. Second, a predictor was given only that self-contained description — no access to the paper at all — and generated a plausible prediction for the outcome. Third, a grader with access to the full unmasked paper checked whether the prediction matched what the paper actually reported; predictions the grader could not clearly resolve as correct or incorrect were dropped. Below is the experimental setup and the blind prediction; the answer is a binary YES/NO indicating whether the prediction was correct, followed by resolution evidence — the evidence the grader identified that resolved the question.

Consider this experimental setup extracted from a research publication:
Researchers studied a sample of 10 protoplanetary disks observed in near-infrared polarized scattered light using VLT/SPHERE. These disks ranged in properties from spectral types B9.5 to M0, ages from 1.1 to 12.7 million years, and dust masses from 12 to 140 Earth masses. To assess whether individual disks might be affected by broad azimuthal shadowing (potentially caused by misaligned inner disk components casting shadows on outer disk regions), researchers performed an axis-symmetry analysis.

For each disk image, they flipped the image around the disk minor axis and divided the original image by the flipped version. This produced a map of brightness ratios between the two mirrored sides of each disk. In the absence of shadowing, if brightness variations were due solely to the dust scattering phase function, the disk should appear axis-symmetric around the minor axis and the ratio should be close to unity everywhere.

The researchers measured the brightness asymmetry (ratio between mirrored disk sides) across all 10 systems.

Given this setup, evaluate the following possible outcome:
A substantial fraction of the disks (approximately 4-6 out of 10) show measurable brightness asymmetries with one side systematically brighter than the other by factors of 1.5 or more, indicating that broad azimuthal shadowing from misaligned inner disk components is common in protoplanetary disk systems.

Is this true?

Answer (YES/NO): NO